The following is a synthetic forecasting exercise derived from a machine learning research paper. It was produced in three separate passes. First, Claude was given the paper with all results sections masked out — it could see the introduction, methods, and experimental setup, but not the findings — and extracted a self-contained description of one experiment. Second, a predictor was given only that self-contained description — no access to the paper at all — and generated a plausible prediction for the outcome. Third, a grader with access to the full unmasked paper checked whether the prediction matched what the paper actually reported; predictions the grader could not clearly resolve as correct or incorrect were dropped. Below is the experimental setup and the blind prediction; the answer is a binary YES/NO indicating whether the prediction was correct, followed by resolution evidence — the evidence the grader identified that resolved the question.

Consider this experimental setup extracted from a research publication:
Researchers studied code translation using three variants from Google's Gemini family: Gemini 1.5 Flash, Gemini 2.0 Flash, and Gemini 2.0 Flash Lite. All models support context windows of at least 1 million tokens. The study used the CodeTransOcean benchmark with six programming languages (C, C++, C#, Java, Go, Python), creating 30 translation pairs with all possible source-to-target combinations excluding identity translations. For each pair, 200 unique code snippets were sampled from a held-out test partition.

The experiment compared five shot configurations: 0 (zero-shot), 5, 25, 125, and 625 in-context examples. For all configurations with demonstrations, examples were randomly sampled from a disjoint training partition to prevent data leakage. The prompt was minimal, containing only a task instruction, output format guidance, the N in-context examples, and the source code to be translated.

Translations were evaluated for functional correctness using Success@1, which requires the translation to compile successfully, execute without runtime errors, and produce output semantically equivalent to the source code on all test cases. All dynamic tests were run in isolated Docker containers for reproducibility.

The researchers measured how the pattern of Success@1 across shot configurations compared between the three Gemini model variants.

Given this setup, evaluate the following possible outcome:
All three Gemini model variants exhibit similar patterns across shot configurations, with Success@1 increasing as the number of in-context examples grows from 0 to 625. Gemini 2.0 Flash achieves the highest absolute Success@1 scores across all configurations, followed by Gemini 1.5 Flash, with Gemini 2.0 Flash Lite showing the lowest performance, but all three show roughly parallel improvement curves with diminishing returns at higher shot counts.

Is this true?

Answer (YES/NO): NO